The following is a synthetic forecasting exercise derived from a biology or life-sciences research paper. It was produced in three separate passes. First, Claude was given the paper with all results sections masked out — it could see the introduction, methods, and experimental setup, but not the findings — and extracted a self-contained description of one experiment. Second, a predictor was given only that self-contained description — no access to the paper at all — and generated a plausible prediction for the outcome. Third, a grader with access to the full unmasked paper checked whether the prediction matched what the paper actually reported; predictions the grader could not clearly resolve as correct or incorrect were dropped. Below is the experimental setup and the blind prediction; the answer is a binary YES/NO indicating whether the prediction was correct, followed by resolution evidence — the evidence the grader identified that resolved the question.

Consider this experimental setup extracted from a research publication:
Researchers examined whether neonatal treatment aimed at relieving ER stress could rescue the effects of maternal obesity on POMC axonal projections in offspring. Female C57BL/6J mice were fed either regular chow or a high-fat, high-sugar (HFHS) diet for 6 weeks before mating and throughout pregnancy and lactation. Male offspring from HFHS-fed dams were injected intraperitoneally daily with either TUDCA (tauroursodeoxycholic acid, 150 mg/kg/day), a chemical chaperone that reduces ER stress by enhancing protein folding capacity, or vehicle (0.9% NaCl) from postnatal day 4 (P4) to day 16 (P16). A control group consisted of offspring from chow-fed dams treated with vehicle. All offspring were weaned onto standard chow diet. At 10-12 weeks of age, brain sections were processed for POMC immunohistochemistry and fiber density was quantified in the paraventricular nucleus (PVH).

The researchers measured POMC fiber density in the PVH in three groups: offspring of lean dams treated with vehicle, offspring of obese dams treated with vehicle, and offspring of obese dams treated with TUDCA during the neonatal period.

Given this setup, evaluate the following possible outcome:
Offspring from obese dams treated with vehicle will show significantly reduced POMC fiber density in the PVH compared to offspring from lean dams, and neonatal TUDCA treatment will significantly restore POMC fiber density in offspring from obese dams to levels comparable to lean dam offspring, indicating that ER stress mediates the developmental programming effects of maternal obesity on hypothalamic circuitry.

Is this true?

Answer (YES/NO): NO